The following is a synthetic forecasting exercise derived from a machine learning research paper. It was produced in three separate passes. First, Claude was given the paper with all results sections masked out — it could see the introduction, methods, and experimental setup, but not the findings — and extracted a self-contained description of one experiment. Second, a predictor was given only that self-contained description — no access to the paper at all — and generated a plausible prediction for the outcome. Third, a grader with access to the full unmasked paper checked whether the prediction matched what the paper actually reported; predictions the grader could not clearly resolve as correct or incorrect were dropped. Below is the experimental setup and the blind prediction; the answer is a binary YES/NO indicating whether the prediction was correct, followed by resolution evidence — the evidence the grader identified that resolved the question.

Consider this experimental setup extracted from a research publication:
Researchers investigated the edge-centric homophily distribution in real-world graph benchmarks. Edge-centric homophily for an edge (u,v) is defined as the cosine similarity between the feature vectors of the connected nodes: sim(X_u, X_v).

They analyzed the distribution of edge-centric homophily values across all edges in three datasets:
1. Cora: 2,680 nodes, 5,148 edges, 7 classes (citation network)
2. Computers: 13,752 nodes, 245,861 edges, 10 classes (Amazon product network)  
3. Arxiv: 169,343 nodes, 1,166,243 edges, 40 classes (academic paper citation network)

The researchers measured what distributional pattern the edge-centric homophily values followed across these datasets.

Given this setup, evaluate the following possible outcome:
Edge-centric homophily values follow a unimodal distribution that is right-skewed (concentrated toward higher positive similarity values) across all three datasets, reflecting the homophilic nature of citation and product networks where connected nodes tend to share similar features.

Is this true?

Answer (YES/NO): NO